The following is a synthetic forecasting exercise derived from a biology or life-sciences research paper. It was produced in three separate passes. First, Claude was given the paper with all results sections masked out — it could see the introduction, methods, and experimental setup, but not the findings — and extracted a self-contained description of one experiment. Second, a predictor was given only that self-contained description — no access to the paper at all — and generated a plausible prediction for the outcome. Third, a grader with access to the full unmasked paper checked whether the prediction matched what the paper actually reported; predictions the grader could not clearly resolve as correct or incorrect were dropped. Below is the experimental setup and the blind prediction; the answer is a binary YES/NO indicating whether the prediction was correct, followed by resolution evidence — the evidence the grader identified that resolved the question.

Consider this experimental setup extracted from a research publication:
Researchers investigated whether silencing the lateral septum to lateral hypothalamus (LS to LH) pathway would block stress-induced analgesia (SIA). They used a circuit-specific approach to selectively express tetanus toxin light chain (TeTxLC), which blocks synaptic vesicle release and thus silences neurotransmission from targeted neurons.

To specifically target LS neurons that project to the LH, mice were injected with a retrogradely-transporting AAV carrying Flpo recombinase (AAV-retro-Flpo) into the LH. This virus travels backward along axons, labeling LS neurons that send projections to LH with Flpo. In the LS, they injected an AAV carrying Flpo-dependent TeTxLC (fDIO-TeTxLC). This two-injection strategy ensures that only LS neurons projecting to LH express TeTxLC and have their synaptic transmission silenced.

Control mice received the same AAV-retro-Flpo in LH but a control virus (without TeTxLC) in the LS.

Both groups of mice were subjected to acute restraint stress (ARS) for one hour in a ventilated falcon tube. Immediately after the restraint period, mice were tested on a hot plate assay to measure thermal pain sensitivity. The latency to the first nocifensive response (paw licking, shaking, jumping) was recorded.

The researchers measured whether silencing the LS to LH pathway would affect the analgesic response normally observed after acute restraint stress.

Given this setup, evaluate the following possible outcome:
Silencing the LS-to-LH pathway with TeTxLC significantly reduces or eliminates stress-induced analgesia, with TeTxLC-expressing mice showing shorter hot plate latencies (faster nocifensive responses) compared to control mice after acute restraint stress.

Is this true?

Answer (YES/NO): YES